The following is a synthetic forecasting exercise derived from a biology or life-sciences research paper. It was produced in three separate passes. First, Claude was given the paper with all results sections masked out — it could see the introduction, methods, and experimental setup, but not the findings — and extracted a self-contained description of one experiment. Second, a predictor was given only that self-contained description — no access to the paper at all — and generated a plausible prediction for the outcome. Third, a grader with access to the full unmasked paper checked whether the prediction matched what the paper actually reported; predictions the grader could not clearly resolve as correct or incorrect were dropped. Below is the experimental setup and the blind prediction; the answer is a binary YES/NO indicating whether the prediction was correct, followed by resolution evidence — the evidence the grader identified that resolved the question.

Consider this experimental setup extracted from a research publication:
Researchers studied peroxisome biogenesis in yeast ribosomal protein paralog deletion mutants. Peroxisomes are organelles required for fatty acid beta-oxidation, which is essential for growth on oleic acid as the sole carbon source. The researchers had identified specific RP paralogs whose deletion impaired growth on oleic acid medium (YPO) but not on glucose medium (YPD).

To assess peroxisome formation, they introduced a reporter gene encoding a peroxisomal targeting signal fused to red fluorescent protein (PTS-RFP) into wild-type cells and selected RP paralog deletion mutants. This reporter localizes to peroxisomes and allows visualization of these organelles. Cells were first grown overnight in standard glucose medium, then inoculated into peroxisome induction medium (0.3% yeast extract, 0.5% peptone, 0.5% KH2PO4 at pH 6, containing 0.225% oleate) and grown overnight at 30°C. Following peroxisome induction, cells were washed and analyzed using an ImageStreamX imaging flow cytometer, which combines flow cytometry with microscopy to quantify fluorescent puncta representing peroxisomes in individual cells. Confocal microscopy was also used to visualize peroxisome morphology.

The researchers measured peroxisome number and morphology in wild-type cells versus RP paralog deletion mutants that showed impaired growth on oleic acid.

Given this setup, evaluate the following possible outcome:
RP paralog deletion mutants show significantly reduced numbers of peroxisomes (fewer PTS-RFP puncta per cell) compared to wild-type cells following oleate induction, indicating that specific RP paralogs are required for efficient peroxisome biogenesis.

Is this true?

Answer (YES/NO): YES